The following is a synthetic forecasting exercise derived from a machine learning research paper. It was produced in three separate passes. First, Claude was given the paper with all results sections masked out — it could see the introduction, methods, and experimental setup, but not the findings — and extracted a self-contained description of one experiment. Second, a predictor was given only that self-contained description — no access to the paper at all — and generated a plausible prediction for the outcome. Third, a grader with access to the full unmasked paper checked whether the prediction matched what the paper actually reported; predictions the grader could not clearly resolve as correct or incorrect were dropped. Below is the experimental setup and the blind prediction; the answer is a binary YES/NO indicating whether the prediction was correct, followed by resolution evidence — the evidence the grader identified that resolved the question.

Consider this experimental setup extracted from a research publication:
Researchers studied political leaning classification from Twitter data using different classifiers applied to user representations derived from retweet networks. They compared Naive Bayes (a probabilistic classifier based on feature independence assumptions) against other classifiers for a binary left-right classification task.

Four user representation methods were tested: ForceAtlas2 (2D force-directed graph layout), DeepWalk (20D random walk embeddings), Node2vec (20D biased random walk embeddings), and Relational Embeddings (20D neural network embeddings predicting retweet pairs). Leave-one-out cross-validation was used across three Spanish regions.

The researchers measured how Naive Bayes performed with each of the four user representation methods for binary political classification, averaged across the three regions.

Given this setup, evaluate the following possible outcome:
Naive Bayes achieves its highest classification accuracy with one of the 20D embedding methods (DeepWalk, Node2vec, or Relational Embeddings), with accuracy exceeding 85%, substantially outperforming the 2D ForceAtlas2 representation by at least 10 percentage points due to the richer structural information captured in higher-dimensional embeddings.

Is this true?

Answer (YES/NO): NO